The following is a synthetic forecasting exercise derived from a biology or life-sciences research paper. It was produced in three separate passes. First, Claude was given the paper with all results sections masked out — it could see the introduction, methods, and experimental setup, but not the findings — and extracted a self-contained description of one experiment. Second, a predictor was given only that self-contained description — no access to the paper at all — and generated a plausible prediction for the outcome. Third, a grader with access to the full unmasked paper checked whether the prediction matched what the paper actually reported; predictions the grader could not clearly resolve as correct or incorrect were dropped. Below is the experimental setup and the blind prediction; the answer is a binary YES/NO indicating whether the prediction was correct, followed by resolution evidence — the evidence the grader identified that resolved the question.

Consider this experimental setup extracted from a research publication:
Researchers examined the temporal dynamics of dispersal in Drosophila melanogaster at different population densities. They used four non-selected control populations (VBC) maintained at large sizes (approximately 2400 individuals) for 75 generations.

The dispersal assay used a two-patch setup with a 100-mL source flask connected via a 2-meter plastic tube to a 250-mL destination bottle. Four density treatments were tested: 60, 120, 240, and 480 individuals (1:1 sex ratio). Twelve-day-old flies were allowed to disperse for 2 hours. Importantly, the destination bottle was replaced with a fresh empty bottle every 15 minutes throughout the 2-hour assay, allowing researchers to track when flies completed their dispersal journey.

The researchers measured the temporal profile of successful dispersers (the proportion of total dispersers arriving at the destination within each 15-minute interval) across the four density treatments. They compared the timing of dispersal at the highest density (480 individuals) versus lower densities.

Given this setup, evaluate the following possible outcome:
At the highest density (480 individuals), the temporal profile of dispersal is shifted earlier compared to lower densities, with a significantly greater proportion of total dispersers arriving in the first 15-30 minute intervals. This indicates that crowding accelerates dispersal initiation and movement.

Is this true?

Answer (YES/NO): NO